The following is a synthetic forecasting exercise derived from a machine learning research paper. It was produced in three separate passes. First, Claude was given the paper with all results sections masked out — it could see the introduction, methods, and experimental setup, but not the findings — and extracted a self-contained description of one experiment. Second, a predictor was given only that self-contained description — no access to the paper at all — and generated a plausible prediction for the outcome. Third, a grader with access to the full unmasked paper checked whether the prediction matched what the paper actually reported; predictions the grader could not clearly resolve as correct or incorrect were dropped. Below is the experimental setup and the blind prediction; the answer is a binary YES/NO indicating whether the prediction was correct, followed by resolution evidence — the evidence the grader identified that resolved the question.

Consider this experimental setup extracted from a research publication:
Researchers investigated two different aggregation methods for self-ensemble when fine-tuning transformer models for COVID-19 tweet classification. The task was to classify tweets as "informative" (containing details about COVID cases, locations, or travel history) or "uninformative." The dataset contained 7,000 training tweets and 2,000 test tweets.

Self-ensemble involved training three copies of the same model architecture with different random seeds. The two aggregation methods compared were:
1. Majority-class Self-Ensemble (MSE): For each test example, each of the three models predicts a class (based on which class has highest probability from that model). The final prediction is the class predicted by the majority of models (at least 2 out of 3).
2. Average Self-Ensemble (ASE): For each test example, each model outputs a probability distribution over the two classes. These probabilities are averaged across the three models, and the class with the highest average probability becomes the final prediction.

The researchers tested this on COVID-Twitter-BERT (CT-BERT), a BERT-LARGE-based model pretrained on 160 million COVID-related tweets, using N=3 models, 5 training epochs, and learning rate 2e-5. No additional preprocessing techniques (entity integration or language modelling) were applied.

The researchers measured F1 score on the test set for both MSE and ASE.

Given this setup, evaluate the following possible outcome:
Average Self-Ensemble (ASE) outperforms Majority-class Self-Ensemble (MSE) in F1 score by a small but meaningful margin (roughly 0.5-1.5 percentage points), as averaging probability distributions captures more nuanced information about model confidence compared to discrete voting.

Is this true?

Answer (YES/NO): NO